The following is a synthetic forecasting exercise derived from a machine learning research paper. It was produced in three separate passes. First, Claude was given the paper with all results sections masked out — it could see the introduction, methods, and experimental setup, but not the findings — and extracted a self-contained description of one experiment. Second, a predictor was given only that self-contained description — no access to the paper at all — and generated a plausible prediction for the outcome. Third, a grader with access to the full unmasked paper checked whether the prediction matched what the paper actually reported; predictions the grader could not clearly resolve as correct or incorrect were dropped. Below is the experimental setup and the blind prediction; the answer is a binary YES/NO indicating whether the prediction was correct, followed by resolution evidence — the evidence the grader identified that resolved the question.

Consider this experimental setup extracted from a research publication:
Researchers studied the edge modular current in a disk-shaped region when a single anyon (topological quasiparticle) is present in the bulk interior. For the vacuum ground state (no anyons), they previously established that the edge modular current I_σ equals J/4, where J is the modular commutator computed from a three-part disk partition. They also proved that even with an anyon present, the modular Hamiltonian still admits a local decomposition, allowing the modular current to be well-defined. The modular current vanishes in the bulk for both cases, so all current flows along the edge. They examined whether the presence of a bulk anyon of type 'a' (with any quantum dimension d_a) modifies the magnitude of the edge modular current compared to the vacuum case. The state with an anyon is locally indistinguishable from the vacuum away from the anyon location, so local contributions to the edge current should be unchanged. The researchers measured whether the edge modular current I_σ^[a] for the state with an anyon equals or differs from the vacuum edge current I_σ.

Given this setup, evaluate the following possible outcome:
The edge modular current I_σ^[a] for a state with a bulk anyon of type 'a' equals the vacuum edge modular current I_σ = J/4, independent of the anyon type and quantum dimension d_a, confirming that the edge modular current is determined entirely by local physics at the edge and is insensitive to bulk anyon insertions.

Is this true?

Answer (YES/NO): YES